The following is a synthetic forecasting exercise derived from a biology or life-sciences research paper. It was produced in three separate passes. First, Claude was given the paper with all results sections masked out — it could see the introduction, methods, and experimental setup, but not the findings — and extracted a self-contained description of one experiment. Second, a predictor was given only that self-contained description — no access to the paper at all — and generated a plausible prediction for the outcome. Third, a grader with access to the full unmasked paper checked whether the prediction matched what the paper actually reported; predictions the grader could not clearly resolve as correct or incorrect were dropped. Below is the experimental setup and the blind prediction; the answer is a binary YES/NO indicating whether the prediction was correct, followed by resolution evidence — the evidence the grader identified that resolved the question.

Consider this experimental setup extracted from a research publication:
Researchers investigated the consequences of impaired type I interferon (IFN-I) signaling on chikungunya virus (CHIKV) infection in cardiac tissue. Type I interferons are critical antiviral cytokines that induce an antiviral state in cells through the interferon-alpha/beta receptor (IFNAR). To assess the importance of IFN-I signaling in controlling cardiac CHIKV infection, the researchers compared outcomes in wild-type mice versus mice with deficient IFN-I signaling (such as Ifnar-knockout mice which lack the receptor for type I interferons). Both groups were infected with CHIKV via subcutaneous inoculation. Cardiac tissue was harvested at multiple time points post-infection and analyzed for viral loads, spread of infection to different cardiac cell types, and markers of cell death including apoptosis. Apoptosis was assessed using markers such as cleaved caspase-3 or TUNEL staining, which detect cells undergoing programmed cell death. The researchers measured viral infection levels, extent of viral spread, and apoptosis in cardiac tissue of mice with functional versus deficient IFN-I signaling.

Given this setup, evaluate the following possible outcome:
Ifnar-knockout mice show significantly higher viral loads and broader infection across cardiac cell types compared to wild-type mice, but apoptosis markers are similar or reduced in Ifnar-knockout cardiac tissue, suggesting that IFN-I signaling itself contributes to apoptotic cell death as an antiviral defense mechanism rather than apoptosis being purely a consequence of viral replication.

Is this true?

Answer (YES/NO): NO